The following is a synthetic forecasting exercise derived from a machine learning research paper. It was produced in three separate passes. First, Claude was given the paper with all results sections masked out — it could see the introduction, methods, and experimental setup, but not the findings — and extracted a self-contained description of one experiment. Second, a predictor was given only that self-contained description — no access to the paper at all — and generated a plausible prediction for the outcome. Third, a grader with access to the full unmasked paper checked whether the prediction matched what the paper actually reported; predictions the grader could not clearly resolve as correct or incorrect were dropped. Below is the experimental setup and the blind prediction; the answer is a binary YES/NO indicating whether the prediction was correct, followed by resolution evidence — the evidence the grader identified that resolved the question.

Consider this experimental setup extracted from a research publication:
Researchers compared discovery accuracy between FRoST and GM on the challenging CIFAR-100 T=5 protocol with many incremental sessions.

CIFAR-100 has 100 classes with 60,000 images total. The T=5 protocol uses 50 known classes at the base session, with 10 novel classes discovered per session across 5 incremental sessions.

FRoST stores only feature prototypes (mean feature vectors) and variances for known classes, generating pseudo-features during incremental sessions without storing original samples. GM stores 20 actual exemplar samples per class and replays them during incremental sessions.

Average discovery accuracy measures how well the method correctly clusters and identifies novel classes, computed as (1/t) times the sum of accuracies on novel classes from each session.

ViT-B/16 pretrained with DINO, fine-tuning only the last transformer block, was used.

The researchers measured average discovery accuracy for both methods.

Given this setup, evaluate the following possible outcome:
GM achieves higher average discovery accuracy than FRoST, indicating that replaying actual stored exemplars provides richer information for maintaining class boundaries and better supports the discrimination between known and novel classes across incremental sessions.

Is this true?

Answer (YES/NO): NO